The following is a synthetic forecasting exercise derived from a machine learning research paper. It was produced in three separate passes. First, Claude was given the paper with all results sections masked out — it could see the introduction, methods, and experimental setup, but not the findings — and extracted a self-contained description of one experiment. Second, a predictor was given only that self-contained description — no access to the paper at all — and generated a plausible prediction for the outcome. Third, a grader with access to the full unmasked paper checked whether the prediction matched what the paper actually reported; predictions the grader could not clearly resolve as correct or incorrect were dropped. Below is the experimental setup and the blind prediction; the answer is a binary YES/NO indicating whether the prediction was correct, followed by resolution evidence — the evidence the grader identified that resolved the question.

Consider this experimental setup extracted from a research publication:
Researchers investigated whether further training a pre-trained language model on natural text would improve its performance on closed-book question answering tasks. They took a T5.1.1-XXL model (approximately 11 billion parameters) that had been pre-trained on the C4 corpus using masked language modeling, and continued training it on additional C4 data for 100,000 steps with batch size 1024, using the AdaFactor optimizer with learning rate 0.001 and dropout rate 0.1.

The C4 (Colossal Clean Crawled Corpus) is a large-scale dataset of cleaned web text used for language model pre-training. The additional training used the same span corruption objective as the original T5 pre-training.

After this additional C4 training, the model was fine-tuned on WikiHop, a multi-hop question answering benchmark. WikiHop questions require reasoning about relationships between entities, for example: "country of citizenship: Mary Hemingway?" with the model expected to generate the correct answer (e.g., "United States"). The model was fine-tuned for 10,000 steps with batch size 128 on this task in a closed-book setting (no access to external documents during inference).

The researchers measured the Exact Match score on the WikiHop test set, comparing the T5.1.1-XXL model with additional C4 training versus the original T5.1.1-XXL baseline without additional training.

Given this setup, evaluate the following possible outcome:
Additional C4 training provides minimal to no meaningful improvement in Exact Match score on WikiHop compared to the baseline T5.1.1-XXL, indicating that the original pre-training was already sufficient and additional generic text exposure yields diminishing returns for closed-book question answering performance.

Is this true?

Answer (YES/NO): NO